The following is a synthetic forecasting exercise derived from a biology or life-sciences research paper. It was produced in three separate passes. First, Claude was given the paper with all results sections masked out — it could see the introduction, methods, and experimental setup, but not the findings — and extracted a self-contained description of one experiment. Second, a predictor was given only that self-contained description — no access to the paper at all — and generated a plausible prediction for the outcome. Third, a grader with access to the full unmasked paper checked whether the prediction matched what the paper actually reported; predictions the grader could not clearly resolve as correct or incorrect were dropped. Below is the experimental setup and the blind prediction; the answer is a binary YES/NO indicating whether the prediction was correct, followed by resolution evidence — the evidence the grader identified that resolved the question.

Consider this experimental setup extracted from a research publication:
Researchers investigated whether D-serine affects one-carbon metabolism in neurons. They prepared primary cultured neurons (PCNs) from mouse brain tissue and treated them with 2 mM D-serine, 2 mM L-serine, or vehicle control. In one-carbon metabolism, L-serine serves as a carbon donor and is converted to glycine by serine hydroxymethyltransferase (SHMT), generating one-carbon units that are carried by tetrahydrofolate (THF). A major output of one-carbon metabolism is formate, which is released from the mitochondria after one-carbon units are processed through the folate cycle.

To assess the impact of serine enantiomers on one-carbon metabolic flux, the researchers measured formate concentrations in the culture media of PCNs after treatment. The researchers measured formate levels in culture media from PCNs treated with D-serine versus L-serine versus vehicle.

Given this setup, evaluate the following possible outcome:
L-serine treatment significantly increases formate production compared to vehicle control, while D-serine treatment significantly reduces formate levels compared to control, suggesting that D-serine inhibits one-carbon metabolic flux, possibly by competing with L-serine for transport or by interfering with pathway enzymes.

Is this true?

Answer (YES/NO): YES